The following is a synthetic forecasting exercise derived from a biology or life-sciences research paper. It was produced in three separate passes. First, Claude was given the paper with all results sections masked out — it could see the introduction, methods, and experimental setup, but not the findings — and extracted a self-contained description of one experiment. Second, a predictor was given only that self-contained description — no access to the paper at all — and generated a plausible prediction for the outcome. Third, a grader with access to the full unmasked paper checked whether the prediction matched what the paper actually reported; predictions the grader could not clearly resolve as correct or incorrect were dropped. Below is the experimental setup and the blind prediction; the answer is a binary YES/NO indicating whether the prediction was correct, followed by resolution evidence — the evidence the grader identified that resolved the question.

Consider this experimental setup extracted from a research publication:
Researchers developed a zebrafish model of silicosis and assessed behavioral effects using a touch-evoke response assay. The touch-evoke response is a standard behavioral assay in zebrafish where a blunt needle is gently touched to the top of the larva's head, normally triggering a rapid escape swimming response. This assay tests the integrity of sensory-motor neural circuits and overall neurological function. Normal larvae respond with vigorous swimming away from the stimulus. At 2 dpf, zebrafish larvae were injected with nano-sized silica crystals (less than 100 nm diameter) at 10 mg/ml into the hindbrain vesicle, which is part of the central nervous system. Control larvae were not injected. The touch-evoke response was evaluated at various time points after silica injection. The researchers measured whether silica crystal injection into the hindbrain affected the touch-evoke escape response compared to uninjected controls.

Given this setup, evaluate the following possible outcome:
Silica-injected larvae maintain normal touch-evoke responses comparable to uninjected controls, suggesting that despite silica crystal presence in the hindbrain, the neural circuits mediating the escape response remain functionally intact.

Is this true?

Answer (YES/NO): NO